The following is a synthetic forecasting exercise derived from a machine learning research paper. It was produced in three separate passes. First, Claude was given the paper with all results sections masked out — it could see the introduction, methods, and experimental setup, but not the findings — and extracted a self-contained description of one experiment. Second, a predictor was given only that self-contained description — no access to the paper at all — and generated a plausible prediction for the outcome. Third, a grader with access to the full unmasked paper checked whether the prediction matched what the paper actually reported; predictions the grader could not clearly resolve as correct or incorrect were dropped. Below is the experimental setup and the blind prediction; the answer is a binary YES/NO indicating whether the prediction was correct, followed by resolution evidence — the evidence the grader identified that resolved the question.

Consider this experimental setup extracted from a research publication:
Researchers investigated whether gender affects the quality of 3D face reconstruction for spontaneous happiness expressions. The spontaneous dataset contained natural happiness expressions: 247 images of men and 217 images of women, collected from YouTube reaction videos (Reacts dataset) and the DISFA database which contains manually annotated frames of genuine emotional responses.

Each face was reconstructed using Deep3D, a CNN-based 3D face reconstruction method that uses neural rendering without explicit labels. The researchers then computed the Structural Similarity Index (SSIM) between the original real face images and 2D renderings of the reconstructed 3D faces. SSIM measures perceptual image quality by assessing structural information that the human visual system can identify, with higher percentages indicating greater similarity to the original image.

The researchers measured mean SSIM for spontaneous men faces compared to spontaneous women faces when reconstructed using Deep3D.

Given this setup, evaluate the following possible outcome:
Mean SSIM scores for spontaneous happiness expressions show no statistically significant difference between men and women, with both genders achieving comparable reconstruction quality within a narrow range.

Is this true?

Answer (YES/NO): NO